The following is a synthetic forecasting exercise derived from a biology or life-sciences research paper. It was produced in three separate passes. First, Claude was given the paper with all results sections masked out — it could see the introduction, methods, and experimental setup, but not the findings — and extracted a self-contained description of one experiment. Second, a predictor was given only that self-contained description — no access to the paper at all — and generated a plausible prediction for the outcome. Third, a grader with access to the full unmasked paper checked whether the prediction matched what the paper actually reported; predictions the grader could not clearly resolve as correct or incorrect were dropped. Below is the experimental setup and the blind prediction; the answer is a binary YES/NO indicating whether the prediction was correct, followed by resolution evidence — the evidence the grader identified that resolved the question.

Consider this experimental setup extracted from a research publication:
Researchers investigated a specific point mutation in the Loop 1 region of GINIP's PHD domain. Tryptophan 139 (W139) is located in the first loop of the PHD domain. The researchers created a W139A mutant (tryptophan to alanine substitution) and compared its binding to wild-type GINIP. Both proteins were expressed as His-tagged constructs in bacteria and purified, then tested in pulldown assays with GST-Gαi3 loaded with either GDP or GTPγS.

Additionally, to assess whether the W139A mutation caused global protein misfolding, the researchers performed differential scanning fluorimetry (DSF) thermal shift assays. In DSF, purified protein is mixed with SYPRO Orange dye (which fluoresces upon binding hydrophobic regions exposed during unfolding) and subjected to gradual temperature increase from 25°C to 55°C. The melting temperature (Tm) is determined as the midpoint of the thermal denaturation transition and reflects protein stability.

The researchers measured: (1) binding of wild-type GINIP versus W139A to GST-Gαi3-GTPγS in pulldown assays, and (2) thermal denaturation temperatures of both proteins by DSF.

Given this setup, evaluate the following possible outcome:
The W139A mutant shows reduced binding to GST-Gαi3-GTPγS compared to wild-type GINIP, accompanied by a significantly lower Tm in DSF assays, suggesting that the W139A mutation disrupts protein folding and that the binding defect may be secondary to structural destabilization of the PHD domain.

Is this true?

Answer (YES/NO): NO